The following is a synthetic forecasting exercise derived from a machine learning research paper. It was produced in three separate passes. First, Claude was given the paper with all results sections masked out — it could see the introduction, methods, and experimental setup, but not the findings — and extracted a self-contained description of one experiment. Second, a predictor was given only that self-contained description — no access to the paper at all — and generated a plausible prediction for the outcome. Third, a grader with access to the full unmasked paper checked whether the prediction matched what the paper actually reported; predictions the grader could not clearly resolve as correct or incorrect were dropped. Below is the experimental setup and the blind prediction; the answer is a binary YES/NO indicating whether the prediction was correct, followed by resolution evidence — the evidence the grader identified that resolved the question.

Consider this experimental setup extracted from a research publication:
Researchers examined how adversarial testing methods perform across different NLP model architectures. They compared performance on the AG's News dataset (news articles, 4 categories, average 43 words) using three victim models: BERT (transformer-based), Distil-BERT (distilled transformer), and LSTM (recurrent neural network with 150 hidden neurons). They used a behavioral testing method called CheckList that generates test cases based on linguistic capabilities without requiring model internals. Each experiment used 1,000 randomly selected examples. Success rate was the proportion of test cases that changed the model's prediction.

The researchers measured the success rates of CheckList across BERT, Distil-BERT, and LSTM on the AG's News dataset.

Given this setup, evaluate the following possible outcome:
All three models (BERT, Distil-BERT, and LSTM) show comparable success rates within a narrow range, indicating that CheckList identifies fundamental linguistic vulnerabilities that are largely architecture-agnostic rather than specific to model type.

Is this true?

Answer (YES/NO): NO